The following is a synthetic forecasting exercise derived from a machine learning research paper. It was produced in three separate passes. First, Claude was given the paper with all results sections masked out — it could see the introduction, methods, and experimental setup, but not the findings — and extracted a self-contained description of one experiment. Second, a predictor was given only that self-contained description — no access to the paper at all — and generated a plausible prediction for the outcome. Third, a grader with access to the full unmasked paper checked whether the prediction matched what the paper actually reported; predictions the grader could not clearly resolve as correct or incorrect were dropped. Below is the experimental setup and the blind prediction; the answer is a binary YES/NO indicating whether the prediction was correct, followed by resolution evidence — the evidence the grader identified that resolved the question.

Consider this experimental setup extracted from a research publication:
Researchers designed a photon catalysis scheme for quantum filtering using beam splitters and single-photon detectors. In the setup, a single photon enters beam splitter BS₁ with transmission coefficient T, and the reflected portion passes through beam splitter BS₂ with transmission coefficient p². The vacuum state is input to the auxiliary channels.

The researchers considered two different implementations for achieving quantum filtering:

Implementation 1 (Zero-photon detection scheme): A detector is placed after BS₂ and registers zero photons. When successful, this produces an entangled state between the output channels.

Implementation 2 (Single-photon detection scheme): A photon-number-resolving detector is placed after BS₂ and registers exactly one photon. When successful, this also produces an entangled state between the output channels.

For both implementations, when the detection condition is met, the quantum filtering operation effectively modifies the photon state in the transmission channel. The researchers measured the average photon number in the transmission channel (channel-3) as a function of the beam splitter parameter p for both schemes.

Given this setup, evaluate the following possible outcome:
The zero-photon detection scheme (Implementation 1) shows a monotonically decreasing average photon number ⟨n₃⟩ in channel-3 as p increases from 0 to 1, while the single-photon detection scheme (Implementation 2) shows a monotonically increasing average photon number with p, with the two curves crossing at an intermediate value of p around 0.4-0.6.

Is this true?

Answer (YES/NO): NO